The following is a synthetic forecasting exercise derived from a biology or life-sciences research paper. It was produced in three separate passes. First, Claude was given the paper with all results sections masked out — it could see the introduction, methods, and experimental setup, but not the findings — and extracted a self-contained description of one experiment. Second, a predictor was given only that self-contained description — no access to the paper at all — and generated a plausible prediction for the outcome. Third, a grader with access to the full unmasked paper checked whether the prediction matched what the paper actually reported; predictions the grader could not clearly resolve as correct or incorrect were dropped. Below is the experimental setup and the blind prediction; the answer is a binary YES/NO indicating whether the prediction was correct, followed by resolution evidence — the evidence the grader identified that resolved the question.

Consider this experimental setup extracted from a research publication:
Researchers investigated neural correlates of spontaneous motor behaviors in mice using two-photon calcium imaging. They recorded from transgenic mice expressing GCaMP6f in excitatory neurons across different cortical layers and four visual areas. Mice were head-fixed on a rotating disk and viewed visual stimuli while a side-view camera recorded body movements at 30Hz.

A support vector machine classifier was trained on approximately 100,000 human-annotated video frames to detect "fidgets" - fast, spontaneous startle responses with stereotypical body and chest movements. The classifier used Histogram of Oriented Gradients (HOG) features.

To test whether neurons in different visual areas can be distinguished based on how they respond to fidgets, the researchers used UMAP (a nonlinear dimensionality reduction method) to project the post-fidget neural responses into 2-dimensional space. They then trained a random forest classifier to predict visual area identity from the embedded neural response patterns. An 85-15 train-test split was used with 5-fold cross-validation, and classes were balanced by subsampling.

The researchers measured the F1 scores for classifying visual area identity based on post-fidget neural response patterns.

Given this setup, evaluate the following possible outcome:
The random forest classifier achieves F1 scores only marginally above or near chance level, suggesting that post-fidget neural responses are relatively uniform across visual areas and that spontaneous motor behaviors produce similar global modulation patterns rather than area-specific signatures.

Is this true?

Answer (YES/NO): YES